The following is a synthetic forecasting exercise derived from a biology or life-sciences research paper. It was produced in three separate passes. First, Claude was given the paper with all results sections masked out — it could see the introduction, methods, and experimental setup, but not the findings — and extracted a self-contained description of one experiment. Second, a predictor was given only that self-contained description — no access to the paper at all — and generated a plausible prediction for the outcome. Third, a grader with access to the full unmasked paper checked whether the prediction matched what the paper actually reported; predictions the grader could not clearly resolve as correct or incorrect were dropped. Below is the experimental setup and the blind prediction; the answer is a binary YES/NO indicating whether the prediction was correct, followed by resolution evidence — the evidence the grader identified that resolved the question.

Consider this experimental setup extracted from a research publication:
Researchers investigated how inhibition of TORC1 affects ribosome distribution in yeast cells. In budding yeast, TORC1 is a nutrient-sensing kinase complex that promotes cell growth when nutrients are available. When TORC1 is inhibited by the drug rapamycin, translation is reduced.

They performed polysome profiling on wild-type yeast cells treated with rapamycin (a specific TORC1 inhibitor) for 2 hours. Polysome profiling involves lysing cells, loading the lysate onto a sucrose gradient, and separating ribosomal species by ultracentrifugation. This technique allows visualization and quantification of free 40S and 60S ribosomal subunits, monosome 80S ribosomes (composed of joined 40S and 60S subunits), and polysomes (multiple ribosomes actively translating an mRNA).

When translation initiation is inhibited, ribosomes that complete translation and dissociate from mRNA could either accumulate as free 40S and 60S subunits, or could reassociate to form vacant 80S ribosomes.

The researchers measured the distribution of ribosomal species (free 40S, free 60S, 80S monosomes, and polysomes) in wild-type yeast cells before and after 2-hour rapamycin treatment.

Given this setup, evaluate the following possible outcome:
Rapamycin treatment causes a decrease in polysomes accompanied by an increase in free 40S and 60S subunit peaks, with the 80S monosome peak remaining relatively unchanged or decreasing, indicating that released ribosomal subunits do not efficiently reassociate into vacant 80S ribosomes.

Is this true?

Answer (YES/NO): NO